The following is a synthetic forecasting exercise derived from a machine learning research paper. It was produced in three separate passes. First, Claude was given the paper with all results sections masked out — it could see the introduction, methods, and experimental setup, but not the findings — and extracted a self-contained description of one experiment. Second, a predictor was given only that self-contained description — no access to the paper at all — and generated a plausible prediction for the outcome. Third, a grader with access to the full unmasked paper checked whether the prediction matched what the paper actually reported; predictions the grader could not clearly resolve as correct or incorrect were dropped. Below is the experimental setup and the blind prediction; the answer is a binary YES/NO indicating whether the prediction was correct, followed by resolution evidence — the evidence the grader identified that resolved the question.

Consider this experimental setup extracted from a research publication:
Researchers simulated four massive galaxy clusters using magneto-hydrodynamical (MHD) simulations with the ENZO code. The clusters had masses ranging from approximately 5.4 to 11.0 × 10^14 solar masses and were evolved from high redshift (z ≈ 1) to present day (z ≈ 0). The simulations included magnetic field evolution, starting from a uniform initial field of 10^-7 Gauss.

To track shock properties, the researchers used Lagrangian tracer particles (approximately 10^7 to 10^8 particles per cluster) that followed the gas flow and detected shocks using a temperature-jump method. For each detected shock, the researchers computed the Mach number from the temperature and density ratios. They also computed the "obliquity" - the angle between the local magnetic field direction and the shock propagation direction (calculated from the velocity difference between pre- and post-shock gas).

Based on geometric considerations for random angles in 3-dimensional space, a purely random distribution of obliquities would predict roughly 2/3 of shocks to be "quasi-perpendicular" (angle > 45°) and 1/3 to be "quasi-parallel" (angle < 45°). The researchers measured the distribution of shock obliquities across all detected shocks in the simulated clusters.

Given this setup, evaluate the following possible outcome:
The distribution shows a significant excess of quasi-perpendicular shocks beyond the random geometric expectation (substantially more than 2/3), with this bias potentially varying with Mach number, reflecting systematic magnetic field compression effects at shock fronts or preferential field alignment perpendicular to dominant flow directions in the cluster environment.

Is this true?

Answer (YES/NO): NO